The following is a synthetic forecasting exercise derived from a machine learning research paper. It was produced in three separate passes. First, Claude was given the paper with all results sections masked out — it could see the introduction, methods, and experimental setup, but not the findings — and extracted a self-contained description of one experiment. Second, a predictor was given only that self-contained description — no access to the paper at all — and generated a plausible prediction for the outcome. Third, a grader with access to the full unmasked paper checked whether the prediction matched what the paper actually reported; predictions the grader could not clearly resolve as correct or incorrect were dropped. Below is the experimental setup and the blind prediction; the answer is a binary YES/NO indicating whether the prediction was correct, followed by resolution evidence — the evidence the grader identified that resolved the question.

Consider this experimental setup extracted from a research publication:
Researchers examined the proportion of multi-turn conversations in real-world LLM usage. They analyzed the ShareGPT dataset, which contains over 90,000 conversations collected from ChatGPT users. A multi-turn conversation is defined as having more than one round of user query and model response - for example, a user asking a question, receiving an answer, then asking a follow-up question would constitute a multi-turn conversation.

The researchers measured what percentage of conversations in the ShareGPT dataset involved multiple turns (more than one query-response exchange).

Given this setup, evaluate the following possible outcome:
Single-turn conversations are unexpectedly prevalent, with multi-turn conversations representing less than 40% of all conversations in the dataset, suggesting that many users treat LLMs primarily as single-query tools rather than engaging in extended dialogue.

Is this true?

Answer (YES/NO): NO